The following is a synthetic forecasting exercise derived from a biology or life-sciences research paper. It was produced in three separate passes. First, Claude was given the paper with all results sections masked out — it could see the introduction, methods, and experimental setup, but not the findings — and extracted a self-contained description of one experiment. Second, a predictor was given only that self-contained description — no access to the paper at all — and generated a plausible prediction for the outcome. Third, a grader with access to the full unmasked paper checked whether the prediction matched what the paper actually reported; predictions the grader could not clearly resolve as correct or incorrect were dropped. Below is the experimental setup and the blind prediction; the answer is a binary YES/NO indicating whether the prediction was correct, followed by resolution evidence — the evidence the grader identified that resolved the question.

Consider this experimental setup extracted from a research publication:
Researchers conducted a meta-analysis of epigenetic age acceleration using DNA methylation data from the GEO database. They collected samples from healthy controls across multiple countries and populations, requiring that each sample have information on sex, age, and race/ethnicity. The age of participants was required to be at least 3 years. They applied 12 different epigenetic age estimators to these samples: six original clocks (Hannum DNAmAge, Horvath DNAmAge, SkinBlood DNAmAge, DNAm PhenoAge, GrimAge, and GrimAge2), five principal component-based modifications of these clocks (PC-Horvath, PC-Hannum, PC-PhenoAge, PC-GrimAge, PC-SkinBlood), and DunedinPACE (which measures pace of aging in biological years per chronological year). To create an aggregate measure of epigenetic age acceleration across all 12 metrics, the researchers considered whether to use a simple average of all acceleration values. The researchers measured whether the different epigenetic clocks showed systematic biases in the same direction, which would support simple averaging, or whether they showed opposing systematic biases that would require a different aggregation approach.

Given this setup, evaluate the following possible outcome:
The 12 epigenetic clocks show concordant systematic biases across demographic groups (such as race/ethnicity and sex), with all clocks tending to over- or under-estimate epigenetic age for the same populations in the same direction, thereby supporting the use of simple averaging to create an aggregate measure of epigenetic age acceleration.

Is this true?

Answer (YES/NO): NO